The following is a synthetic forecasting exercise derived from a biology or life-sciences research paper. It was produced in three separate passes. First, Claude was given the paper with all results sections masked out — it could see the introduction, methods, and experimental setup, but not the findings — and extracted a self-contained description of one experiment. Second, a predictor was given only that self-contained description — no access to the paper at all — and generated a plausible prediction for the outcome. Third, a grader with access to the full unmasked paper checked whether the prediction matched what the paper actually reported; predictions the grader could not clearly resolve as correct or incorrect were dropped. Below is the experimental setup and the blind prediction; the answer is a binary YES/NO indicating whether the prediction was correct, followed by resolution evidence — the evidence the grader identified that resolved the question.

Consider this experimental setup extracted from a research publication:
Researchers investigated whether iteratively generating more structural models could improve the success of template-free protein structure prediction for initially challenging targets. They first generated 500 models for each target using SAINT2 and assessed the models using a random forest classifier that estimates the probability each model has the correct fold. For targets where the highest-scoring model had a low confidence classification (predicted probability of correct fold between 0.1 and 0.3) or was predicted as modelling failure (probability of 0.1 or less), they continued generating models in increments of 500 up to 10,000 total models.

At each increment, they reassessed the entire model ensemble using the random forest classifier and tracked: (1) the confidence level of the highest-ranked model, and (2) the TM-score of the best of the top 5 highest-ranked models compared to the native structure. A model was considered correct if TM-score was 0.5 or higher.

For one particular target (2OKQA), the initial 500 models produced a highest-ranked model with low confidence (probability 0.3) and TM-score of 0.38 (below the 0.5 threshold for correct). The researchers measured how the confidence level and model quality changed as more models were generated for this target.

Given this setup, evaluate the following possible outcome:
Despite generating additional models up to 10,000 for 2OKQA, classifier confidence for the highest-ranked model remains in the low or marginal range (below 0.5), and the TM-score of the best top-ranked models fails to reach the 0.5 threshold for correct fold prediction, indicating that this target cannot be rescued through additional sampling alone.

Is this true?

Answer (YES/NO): NO